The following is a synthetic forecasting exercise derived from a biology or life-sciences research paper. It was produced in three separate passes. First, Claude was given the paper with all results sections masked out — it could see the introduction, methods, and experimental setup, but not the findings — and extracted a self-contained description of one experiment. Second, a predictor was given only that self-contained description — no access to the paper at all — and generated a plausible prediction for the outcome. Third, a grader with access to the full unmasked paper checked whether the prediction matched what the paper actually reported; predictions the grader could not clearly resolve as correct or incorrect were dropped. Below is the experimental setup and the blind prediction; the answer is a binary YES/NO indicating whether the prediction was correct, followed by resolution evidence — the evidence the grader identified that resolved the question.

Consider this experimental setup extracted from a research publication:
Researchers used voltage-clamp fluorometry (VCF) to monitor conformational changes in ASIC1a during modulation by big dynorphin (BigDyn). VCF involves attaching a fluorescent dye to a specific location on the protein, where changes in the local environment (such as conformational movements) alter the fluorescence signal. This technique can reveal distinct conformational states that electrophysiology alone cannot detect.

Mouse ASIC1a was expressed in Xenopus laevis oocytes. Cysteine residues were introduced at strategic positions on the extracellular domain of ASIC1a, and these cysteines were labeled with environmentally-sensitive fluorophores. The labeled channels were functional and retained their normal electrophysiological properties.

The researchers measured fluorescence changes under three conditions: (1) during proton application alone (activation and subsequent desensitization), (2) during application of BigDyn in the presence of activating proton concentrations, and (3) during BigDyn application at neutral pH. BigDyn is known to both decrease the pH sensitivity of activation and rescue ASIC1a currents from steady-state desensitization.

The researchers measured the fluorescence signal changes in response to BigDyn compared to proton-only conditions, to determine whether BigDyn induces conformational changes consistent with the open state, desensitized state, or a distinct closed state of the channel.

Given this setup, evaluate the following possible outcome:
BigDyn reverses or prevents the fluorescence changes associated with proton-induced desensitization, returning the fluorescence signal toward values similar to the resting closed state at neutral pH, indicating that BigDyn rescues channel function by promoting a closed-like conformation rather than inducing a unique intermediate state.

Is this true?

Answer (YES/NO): NO